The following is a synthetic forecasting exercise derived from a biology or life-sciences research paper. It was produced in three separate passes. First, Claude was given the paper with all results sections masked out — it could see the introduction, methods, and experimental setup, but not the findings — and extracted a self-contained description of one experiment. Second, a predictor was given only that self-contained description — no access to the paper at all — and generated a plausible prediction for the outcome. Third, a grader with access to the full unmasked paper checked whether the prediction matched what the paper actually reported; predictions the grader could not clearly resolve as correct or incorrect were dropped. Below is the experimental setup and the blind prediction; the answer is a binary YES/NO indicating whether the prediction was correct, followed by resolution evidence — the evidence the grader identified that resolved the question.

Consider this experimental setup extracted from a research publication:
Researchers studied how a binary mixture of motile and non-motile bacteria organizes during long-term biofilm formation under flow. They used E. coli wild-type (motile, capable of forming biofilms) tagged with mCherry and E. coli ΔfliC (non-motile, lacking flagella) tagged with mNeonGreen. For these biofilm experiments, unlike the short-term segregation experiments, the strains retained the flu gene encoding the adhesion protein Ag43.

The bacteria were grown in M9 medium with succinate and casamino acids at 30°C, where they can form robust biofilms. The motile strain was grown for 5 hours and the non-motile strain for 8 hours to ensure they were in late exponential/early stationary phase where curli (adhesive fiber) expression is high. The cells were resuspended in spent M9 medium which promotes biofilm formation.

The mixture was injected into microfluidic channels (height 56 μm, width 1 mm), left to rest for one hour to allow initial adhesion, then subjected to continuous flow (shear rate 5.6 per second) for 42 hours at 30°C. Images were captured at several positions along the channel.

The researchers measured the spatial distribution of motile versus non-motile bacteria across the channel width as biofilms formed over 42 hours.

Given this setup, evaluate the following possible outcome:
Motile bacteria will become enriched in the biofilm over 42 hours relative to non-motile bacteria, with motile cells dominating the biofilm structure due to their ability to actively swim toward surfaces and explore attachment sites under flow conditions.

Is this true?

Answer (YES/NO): NO